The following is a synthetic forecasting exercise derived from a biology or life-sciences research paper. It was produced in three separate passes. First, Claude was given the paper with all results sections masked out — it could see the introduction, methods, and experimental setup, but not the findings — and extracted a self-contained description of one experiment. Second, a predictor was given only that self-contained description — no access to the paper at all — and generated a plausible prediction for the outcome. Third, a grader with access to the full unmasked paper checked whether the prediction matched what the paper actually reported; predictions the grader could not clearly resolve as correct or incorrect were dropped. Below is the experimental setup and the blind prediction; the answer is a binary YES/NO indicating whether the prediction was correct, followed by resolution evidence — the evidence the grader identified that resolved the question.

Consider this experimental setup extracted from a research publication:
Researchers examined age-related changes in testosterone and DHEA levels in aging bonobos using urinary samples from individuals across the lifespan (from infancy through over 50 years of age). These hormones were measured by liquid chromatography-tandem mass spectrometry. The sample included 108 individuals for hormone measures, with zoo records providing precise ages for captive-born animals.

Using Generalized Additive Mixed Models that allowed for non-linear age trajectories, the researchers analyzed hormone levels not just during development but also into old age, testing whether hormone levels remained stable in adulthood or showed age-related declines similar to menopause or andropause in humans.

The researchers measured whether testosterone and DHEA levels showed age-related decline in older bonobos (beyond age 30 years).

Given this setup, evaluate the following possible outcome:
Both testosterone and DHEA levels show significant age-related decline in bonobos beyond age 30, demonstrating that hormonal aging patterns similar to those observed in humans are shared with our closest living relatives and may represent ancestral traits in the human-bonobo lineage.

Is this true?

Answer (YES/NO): NO